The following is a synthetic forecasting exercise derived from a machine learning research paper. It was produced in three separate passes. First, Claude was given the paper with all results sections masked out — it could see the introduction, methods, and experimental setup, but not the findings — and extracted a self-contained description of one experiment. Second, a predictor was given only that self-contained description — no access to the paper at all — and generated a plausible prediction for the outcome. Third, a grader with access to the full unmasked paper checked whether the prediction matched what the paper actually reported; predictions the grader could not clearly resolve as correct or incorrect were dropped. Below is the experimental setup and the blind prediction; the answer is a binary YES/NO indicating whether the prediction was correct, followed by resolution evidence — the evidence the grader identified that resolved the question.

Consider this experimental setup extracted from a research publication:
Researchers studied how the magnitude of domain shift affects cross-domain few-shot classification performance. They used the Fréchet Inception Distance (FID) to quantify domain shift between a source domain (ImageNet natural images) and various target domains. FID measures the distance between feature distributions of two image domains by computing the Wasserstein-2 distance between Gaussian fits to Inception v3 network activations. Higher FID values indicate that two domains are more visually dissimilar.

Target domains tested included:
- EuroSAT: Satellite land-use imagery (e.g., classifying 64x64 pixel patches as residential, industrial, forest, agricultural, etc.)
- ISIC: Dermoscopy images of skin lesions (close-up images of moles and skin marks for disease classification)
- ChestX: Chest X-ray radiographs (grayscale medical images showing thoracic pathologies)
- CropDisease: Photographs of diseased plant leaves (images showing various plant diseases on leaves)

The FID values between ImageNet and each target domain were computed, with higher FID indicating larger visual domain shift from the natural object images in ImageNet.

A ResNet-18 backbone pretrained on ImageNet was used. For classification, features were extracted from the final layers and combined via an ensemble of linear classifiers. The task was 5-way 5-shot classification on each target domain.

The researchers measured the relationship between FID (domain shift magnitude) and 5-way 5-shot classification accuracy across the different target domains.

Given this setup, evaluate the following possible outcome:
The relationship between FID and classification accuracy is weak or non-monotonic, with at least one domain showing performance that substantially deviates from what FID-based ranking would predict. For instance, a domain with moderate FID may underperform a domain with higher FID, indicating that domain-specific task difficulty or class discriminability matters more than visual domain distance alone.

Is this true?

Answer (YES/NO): YES